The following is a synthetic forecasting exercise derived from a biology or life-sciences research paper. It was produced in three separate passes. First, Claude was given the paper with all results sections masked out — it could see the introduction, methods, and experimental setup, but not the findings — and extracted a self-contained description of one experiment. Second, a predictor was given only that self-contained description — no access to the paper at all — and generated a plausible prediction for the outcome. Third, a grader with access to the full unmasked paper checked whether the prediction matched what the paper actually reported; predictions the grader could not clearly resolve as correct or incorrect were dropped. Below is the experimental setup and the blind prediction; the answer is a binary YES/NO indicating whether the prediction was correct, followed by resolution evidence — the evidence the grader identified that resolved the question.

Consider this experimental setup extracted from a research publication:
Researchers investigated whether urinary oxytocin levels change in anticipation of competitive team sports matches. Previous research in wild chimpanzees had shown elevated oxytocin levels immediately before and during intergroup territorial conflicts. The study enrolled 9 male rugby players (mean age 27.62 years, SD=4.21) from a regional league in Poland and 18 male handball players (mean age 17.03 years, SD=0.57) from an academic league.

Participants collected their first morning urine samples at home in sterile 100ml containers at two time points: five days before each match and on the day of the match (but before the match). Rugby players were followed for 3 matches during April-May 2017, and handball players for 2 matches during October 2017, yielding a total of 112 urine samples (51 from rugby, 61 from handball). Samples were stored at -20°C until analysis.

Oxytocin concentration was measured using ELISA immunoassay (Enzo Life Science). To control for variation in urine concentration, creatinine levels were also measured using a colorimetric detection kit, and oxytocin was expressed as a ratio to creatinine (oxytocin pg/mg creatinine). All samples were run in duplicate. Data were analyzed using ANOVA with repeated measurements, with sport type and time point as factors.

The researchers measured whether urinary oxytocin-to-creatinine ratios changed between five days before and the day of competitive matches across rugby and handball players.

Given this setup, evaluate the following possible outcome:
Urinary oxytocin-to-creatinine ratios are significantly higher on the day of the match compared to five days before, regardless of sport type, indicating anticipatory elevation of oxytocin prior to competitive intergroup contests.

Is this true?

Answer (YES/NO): NO